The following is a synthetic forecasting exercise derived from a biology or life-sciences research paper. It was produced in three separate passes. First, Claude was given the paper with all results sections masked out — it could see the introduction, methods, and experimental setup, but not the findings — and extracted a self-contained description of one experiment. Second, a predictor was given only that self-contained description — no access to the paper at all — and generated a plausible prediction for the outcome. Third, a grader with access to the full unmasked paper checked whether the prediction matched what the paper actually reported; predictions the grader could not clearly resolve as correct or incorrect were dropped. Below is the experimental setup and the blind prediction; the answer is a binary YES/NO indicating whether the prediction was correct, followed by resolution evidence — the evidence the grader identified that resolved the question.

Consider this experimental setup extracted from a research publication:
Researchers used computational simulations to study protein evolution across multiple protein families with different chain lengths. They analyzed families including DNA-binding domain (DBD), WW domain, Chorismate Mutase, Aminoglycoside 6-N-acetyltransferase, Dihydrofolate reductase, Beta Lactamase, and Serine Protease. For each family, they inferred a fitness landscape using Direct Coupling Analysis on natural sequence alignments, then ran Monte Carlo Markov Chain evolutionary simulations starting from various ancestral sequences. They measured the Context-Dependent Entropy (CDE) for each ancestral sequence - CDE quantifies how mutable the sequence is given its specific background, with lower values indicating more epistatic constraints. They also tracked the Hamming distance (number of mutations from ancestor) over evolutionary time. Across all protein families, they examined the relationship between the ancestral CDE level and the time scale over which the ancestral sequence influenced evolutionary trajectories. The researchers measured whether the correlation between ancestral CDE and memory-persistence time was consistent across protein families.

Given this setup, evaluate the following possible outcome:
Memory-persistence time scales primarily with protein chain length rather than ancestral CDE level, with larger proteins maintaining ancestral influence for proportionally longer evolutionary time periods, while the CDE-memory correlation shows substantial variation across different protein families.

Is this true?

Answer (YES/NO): NO